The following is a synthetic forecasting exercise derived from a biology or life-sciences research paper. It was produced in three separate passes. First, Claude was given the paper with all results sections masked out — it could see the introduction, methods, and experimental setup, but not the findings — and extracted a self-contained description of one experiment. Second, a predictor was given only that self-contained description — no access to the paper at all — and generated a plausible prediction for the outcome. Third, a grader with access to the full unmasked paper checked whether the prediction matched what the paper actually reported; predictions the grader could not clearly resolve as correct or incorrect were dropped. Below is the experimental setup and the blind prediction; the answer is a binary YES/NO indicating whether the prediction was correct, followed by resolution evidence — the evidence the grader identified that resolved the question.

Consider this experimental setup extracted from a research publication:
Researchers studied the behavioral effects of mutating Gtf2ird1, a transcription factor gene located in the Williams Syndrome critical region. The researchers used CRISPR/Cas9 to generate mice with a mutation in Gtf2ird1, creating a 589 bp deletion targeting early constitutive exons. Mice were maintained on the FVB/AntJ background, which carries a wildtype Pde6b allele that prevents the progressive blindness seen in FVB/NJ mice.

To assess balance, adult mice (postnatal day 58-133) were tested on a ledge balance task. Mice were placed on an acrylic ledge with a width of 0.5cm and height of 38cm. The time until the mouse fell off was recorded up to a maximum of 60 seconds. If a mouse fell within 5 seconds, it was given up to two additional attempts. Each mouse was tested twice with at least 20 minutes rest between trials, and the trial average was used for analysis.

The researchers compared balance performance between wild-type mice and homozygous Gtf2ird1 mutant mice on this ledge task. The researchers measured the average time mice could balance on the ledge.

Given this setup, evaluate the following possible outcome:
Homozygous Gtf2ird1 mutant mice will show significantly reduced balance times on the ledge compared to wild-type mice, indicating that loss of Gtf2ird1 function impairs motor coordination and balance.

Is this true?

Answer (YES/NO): YES